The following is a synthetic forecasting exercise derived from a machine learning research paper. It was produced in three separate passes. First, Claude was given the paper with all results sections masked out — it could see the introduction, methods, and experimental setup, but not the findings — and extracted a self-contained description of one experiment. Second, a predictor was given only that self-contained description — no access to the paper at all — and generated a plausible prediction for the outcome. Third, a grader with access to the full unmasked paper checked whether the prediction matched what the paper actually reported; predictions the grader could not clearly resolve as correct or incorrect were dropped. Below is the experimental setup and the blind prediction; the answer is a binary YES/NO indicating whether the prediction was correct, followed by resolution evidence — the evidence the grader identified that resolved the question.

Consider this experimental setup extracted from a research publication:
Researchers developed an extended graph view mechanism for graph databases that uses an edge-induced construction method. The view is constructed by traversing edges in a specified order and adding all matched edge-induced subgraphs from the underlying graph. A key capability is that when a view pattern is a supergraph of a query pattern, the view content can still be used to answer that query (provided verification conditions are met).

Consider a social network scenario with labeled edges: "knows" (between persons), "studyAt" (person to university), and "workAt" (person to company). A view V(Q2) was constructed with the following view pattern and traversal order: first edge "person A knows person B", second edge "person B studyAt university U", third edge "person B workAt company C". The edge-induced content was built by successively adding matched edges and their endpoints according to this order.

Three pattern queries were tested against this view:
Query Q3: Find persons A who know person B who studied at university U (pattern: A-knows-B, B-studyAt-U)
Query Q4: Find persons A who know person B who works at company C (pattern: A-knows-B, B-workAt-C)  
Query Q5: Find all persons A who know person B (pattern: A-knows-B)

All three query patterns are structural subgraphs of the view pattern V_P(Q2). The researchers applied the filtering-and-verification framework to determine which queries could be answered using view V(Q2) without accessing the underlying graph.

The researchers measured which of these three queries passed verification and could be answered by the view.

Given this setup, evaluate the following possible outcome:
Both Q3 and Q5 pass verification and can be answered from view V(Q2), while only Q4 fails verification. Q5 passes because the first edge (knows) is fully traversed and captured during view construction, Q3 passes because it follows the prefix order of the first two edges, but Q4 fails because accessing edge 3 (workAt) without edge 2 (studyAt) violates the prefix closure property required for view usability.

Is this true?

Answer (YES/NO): NO